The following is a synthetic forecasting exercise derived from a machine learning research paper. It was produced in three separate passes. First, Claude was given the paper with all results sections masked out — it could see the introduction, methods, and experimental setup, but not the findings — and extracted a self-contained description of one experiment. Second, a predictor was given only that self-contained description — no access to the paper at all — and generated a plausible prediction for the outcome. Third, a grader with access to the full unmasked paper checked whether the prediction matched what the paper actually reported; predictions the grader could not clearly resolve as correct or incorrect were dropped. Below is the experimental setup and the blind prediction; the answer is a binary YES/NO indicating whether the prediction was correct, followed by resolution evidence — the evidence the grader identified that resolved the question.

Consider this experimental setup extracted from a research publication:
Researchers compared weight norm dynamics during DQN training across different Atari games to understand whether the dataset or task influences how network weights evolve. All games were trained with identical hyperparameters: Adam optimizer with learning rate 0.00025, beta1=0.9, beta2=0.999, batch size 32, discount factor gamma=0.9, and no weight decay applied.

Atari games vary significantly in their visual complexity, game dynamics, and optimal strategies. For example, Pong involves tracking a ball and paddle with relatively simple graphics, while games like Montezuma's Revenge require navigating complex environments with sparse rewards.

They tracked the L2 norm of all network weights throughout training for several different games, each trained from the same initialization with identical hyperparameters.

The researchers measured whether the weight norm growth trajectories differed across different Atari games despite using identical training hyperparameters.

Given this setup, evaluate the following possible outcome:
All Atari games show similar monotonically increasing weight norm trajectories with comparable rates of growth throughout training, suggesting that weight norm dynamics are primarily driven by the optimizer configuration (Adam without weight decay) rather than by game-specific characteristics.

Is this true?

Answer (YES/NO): NO